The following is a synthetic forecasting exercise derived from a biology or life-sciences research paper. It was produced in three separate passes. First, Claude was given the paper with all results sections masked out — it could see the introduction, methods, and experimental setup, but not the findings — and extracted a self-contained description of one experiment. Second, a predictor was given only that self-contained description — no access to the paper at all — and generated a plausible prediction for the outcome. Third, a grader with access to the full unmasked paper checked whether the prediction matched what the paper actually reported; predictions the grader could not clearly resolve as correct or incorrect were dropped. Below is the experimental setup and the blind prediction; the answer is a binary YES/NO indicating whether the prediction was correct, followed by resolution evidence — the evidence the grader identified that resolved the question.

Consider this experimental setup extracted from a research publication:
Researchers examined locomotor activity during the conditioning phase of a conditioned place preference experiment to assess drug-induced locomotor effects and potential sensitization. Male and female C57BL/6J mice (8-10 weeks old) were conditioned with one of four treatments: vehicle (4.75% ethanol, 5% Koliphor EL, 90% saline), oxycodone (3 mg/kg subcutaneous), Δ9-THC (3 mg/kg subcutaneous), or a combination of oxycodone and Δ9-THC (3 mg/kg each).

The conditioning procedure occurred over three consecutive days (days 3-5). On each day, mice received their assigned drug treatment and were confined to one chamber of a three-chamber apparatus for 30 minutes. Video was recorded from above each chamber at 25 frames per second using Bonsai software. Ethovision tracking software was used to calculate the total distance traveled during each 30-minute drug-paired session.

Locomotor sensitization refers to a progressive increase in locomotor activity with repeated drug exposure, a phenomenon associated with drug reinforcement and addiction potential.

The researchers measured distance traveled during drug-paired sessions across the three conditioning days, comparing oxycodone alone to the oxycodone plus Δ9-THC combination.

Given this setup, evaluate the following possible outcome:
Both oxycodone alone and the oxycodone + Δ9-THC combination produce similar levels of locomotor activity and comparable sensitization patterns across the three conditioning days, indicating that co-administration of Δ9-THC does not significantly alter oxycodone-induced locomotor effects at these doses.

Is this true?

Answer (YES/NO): YES